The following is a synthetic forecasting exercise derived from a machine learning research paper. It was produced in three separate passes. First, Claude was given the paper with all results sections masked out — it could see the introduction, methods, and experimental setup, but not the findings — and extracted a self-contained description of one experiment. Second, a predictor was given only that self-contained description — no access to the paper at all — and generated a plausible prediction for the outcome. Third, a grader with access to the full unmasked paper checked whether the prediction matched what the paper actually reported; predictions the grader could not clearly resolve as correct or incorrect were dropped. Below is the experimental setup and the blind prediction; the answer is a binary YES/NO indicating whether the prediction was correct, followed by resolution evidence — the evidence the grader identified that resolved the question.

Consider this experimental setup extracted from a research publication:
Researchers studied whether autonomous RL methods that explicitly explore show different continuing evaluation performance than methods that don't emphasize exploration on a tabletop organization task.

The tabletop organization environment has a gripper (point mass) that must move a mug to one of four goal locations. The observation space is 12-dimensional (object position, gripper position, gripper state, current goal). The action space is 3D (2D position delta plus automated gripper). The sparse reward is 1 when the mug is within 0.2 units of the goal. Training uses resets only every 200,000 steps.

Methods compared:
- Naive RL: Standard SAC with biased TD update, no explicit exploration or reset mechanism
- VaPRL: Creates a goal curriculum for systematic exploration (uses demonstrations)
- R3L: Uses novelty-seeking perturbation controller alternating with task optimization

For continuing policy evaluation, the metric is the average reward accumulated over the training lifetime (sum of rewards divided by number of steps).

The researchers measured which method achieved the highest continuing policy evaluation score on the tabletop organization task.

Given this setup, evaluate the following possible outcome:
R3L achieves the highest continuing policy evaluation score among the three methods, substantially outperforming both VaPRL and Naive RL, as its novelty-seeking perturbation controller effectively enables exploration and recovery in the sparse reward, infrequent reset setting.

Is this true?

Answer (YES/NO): NO